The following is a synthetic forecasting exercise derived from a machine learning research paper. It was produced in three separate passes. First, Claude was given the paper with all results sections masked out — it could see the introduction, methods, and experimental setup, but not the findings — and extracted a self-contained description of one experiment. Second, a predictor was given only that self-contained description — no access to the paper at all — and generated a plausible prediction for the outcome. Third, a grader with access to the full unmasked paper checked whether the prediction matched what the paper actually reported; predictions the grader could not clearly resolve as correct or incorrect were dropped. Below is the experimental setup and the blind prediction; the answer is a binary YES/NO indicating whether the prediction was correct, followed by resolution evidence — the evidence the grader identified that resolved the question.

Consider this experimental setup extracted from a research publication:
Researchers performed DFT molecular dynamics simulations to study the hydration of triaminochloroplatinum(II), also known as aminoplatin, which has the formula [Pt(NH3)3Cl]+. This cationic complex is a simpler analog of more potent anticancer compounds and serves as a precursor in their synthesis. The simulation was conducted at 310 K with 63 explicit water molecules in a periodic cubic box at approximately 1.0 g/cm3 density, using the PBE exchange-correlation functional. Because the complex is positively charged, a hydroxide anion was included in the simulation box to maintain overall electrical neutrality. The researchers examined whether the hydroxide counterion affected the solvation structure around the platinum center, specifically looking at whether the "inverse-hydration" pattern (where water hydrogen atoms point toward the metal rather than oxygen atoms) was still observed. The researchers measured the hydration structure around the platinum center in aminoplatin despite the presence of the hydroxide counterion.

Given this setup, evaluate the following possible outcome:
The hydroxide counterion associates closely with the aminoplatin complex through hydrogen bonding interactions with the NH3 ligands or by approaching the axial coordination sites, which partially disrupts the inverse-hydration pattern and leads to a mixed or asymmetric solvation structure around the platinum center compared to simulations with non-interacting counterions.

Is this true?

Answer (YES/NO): NO